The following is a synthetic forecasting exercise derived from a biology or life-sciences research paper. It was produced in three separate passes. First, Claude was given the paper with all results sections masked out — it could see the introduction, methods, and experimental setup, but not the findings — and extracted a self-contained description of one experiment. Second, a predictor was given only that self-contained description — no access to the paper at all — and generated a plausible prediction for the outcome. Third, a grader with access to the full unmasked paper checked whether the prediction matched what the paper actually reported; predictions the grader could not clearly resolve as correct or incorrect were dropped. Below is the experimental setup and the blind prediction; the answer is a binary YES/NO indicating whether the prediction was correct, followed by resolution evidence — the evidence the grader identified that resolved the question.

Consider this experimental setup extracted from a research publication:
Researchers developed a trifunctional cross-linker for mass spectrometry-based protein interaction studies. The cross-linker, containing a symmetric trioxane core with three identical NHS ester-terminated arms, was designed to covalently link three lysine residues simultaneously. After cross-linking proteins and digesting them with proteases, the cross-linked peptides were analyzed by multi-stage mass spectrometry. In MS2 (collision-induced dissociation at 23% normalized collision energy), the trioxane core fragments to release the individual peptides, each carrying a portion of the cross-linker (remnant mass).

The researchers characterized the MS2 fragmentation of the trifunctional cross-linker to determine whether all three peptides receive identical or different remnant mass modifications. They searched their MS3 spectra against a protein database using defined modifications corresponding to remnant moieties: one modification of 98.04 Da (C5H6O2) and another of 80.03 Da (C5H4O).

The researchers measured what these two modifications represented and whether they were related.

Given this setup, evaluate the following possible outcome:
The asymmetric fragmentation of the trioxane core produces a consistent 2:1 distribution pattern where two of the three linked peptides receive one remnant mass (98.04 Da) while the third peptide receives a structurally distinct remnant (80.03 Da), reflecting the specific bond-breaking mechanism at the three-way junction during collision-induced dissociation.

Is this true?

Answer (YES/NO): NO